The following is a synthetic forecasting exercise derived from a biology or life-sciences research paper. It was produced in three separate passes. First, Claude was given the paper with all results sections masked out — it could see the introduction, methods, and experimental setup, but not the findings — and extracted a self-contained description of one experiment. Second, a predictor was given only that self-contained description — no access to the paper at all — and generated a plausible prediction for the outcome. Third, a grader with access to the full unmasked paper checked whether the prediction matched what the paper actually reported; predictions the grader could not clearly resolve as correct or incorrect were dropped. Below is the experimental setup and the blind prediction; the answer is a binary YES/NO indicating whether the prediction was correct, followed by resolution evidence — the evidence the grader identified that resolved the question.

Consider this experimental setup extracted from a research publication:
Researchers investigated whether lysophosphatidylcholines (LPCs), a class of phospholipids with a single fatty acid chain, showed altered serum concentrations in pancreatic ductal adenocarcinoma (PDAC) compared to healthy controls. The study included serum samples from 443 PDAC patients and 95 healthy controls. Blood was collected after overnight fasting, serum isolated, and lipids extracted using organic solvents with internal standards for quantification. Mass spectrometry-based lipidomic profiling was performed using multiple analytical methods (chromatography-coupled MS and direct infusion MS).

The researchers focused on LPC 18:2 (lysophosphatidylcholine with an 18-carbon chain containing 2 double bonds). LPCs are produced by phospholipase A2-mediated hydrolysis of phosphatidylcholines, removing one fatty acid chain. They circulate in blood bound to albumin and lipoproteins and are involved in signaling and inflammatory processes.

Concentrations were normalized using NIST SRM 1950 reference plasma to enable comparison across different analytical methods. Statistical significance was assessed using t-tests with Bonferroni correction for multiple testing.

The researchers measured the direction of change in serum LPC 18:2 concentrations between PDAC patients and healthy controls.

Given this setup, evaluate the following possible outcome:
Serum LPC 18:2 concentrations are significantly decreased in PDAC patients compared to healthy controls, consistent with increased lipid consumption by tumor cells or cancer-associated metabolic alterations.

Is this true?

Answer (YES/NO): YES